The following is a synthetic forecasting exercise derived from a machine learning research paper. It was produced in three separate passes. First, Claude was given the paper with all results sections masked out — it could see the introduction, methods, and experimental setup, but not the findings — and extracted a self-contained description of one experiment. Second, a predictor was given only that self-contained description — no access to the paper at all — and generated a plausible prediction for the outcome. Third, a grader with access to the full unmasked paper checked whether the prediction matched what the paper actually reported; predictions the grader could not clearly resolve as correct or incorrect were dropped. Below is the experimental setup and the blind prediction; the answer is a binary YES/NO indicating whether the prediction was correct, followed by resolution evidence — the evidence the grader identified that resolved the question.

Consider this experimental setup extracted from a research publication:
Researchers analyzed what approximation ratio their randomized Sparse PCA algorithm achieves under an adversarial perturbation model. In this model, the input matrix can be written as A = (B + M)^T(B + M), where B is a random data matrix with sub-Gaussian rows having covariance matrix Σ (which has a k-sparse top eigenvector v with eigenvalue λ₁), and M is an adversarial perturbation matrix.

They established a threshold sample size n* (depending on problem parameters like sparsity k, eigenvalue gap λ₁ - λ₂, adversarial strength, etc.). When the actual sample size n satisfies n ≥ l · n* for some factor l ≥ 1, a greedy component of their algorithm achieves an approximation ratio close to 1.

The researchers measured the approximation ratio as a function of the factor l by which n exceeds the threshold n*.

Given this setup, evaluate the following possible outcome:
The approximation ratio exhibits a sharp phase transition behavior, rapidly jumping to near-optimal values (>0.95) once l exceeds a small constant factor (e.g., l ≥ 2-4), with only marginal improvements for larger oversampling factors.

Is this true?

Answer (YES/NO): NO